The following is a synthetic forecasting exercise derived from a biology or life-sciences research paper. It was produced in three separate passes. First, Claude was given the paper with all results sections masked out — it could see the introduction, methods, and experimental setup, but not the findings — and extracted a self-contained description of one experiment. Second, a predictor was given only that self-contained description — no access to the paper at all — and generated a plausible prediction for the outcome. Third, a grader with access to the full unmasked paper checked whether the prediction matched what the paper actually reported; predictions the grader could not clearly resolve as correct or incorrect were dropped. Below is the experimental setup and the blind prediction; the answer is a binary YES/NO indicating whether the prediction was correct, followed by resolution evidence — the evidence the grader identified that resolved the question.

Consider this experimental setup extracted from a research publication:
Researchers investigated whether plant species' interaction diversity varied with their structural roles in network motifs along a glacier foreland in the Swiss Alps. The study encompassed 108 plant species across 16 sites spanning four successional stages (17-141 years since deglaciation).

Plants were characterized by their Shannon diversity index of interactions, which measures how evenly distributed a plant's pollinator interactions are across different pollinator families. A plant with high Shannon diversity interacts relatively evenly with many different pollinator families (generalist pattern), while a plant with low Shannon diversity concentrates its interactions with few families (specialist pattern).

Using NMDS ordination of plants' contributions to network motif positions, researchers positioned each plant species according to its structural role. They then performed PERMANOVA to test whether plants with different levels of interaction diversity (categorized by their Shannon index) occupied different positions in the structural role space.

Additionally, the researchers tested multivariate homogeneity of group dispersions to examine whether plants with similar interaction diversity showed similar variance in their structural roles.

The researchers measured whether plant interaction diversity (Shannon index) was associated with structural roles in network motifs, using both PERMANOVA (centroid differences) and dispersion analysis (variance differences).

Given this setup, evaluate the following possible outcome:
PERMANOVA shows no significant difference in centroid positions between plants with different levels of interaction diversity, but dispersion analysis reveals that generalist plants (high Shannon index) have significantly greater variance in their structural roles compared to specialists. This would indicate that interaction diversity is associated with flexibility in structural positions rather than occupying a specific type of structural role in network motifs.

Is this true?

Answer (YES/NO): NO